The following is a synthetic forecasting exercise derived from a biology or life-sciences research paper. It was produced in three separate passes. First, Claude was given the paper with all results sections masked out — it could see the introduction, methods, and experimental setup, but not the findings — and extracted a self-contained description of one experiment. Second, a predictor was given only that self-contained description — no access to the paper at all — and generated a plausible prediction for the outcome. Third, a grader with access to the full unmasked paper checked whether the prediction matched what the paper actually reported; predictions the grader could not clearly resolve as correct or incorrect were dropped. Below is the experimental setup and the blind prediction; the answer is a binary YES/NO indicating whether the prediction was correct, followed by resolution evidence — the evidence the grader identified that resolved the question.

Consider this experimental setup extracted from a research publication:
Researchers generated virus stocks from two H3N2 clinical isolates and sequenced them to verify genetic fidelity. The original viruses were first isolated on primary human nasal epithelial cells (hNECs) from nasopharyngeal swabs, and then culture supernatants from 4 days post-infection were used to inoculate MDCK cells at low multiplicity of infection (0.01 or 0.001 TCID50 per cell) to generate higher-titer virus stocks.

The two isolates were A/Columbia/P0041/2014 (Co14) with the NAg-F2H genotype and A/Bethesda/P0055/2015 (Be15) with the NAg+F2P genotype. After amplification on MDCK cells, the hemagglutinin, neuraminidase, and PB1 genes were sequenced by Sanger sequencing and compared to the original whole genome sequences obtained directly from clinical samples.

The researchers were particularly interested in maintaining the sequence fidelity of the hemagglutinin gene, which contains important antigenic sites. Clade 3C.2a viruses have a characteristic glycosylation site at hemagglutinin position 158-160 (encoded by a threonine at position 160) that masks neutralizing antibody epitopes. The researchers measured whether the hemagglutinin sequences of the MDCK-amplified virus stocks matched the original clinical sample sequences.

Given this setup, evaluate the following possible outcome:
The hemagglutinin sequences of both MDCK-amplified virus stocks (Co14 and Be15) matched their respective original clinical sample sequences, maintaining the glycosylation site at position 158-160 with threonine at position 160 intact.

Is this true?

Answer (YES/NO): NO